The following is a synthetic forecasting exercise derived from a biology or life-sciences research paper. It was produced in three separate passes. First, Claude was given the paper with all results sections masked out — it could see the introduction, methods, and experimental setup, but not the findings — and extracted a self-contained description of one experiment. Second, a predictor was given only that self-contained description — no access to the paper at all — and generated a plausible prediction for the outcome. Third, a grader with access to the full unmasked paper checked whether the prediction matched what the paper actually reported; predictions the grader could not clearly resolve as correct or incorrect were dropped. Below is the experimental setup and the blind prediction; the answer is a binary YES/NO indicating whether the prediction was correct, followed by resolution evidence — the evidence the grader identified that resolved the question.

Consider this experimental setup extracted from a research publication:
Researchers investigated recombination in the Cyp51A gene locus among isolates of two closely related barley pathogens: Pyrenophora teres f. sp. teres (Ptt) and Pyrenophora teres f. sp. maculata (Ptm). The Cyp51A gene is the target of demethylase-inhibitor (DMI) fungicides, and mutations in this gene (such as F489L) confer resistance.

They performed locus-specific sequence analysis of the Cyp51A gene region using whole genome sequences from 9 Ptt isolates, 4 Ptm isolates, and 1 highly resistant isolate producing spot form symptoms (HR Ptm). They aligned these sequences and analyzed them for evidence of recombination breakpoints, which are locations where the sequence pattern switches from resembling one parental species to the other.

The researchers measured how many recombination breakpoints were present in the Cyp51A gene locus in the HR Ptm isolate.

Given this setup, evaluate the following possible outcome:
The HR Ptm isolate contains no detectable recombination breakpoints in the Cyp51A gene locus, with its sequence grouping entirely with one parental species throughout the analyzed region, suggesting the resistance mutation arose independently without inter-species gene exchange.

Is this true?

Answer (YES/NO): NO